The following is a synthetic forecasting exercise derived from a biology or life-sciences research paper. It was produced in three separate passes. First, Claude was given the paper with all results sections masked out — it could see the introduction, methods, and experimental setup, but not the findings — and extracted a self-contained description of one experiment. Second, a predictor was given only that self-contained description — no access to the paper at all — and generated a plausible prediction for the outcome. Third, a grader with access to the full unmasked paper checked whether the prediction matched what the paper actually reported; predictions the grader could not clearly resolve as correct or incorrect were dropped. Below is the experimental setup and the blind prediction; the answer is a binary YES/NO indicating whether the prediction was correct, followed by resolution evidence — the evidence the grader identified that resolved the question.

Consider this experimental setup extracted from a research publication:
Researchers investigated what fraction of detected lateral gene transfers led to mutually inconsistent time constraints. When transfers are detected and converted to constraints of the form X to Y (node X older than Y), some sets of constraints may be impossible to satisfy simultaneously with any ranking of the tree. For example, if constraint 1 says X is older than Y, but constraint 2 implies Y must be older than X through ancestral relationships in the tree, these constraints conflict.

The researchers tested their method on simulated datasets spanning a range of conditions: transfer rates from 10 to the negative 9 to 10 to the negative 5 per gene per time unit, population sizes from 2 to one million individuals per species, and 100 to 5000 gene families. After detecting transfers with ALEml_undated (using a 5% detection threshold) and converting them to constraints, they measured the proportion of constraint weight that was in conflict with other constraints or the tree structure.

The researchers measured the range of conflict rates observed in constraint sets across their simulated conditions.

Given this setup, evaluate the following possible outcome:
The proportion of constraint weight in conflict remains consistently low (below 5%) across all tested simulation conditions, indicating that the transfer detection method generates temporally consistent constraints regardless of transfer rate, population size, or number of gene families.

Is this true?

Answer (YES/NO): NO